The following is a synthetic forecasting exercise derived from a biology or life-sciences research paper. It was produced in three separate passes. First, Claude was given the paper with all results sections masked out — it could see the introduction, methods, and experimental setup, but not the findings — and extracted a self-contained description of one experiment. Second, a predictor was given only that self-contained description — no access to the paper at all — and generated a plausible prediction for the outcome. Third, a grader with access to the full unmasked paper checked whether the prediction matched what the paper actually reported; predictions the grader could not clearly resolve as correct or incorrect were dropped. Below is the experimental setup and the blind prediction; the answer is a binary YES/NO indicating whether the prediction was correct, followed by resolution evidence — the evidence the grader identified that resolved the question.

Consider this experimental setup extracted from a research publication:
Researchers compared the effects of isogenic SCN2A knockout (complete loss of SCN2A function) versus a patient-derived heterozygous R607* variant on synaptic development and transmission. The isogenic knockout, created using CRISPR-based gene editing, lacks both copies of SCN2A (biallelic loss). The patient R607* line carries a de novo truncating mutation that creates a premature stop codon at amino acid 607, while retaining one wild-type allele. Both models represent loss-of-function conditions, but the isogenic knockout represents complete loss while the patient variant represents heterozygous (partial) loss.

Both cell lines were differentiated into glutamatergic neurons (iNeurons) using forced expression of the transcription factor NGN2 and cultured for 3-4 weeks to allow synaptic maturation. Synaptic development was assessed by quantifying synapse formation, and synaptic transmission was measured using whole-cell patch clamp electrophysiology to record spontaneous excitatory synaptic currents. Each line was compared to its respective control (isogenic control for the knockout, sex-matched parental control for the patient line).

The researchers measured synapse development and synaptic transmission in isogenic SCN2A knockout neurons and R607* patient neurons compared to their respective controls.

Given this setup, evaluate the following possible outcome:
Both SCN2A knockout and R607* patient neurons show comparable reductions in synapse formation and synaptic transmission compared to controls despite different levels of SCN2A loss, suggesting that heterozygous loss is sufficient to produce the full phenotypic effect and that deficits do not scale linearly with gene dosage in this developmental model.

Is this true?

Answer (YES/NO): YES